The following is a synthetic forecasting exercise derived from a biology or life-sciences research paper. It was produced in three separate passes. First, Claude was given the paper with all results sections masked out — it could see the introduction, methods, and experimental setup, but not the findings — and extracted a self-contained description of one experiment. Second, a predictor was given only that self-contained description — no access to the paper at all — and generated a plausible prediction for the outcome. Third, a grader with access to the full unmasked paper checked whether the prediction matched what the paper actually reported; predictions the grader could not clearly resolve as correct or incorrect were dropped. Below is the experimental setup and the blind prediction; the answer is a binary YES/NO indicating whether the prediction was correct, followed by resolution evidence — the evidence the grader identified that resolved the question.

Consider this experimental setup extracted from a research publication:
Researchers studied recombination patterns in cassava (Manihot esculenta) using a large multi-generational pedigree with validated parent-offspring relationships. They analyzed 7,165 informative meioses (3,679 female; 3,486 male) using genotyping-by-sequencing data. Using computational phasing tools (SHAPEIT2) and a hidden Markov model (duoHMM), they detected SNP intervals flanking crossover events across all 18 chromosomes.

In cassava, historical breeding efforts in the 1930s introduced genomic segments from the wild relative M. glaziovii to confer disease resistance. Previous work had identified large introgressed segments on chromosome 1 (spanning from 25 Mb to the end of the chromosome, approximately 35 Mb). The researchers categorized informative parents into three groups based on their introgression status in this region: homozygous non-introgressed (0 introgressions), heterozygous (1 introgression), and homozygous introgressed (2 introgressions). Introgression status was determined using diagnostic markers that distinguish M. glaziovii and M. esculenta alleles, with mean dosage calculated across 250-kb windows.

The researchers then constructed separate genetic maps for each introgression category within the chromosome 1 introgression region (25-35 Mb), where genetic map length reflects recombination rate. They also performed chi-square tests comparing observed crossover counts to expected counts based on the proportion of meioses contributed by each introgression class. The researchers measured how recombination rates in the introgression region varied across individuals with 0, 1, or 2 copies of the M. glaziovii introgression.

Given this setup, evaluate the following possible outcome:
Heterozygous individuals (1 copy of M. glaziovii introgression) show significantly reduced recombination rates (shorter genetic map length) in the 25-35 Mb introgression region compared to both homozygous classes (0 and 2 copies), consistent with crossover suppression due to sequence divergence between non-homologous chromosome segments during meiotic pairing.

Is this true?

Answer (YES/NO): NO